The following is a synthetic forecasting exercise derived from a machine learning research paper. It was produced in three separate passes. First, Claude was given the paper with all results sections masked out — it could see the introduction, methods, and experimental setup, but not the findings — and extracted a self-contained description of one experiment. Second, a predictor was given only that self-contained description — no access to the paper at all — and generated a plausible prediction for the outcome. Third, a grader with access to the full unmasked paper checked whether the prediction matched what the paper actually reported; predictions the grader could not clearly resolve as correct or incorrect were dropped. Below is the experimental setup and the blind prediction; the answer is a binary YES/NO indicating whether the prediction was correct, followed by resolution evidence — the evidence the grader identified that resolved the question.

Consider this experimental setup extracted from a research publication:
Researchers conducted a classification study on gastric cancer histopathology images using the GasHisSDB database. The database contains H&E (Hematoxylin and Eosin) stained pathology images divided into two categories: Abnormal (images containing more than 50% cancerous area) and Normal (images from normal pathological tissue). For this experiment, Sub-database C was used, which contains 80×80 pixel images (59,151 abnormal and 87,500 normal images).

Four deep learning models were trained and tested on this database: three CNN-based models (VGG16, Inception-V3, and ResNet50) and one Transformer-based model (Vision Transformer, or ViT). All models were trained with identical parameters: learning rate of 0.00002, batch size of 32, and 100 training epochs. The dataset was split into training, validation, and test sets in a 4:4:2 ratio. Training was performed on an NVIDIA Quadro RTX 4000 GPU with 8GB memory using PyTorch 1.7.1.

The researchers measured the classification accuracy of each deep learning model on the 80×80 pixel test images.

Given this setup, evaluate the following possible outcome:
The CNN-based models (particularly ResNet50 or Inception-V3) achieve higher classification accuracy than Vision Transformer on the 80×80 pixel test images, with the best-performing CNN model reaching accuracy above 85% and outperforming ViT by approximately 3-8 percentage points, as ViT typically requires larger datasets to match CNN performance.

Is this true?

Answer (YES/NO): YES